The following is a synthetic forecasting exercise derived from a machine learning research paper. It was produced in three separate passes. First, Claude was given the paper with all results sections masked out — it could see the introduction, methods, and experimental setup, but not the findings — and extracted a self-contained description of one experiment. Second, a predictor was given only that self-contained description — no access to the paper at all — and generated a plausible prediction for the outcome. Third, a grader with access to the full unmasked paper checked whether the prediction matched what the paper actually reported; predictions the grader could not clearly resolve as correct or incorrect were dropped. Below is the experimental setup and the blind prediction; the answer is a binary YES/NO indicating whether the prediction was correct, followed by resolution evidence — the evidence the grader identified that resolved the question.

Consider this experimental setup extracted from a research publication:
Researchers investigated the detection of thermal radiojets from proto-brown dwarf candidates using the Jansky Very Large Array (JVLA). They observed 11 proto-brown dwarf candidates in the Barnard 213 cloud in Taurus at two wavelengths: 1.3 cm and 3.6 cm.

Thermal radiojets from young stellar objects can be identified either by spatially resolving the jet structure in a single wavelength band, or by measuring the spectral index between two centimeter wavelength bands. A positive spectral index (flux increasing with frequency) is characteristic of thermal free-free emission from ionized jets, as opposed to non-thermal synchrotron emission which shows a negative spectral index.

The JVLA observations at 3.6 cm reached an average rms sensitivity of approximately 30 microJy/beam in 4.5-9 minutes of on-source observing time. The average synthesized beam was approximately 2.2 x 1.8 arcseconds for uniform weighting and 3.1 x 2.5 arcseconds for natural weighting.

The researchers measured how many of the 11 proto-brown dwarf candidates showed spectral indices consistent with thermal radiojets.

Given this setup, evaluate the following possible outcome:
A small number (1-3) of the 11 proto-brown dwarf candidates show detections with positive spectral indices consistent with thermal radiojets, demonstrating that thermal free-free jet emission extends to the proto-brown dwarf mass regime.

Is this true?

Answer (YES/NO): NO